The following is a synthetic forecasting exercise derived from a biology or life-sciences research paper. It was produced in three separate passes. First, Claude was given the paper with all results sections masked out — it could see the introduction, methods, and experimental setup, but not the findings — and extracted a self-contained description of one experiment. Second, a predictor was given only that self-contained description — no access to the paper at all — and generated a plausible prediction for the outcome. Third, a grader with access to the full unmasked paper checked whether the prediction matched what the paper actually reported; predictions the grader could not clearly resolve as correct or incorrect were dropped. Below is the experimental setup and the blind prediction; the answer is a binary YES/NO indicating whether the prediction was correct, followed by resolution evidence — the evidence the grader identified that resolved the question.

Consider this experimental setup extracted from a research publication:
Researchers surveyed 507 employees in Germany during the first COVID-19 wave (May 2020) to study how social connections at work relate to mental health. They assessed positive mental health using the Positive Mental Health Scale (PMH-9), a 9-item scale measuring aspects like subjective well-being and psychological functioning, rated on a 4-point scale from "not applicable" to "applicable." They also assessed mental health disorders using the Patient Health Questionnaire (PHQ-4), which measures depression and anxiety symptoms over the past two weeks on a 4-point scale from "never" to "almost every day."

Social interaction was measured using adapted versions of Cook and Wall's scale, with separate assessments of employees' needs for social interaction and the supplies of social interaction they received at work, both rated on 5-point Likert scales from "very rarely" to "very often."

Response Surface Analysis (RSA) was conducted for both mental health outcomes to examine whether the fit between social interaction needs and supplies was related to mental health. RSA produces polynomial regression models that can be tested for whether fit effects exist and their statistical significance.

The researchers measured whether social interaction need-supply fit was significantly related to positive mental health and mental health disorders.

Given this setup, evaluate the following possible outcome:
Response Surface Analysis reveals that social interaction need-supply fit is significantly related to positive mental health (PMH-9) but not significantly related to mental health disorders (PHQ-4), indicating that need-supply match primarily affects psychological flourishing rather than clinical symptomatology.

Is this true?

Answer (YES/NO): NO